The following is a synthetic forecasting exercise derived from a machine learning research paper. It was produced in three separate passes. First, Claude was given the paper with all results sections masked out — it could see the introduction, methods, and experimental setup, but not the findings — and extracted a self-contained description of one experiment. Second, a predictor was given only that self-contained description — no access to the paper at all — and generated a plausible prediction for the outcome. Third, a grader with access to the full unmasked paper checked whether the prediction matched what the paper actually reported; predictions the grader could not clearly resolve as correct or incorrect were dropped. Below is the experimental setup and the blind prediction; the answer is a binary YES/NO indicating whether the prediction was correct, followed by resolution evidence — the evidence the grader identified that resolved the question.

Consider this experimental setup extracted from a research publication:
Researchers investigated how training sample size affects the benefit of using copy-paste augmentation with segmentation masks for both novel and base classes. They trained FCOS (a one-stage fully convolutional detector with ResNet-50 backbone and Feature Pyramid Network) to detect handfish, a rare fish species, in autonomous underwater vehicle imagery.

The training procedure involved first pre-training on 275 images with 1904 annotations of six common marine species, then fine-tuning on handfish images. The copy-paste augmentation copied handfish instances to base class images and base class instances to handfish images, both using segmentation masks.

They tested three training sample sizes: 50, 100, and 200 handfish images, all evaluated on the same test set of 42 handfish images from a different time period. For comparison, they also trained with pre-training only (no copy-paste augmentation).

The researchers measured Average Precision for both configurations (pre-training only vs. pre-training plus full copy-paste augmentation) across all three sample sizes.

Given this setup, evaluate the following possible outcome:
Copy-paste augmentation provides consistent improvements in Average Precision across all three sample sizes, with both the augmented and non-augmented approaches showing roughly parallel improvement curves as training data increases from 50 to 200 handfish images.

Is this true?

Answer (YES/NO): NO